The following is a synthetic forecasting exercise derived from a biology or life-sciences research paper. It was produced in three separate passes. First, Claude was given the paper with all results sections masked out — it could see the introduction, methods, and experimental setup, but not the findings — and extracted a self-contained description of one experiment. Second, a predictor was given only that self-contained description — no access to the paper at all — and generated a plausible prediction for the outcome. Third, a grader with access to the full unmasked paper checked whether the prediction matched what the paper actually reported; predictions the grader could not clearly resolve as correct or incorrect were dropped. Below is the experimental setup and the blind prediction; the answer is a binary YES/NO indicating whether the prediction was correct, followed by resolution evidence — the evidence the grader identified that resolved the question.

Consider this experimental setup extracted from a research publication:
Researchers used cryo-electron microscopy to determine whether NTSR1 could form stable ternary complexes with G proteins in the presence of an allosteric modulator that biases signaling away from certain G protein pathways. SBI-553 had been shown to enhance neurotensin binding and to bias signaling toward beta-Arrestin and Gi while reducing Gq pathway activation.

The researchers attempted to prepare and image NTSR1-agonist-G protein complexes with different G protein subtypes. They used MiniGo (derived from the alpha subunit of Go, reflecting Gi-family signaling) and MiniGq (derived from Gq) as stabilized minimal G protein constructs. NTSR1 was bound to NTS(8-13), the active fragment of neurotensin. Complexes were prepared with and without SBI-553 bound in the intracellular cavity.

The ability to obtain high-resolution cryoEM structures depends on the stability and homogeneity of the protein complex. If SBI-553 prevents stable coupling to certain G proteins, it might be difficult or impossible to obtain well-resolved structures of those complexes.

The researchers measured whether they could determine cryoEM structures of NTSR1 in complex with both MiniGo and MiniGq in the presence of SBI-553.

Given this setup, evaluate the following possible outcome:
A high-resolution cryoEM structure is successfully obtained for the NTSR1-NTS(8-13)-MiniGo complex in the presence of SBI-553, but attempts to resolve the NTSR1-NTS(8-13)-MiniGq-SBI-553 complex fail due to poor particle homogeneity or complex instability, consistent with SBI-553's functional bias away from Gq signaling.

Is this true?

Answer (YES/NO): NO